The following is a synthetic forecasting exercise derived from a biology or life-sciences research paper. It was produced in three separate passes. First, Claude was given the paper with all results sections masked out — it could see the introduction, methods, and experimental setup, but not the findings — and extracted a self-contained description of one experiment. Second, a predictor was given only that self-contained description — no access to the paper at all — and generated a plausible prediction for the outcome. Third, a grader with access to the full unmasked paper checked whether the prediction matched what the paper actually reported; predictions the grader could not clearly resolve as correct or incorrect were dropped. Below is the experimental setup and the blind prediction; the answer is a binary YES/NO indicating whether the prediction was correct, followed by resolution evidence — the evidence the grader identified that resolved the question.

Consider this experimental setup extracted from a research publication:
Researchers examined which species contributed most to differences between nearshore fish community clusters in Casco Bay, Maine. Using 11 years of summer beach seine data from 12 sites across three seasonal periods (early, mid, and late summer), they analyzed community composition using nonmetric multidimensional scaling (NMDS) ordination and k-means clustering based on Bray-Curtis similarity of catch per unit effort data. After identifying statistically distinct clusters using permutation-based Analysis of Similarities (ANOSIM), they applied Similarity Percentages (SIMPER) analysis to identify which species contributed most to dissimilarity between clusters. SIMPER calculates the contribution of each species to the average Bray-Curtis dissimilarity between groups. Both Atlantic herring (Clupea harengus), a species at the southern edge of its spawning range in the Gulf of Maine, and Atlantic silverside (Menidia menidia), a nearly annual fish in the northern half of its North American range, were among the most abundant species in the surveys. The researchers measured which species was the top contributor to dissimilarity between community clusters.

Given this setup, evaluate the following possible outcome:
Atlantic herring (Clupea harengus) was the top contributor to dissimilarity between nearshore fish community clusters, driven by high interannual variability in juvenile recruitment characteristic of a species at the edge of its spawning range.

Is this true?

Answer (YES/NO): NO